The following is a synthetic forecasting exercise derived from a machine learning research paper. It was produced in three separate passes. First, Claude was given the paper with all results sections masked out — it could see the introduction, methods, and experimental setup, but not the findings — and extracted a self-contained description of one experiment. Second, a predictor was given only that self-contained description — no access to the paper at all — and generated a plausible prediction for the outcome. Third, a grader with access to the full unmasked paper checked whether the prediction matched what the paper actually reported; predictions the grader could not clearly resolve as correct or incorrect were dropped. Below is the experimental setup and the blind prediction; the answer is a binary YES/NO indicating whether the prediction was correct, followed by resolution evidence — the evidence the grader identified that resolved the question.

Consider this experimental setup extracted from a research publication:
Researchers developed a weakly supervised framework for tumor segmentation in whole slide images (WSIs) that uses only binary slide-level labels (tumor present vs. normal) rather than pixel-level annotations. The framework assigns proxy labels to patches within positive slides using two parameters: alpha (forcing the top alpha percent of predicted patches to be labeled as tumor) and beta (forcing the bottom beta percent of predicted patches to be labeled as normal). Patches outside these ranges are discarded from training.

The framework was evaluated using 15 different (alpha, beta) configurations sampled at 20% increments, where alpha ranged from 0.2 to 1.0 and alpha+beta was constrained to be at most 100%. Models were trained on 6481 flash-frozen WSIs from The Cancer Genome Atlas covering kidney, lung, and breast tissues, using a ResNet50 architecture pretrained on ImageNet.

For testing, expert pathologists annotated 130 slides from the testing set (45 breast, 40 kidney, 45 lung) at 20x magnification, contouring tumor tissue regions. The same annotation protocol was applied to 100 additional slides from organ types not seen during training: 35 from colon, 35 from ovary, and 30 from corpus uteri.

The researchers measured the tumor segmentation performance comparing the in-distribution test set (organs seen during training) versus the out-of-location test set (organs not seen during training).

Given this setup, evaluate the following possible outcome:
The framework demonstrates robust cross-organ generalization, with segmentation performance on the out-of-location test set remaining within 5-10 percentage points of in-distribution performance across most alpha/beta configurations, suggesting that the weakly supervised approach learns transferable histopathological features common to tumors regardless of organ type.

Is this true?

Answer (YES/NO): YES